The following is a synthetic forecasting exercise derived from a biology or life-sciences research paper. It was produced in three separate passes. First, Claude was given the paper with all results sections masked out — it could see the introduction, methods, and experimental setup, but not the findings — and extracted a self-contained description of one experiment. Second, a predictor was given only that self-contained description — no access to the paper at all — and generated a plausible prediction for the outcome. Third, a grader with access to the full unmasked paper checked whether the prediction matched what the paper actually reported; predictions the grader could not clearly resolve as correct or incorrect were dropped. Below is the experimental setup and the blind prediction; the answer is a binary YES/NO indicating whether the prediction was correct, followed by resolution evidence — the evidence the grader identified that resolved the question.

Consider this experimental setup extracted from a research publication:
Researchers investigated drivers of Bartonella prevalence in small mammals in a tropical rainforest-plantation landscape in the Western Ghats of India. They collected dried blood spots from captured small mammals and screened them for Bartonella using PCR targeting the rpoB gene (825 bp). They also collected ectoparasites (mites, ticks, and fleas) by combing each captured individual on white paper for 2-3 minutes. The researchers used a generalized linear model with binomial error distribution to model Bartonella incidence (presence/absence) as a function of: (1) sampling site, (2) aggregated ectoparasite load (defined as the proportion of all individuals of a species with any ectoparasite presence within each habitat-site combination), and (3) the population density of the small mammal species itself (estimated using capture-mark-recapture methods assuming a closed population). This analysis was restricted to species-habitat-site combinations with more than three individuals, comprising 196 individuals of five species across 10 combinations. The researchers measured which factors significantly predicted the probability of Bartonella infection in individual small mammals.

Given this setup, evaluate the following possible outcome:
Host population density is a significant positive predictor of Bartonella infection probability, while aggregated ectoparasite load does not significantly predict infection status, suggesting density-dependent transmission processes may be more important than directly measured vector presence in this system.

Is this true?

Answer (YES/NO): NO